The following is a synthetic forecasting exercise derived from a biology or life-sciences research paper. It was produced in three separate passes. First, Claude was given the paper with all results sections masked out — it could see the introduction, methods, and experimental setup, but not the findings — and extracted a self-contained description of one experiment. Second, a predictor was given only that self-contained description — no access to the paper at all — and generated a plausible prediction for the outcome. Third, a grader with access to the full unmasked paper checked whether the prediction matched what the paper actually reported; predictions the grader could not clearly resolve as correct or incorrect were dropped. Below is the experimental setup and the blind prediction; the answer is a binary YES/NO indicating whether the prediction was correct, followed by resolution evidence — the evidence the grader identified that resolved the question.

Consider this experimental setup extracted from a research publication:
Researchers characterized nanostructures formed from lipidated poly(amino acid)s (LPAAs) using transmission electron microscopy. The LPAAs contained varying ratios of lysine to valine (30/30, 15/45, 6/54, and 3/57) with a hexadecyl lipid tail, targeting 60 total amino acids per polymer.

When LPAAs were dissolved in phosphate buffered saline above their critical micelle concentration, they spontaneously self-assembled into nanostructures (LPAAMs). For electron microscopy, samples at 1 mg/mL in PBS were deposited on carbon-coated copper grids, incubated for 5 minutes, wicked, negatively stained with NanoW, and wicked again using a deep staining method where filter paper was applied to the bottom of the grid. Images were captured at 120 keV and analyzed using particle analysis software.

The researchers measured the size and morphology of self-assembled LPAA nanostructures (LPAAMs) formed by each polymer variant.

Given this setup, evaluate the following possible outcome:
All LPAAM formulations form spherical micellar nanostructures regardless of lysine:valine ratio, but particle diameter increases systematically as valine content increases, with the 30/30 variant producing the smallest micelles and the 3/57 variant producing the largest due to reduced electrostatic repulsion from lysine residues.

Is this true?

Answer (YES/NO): NO